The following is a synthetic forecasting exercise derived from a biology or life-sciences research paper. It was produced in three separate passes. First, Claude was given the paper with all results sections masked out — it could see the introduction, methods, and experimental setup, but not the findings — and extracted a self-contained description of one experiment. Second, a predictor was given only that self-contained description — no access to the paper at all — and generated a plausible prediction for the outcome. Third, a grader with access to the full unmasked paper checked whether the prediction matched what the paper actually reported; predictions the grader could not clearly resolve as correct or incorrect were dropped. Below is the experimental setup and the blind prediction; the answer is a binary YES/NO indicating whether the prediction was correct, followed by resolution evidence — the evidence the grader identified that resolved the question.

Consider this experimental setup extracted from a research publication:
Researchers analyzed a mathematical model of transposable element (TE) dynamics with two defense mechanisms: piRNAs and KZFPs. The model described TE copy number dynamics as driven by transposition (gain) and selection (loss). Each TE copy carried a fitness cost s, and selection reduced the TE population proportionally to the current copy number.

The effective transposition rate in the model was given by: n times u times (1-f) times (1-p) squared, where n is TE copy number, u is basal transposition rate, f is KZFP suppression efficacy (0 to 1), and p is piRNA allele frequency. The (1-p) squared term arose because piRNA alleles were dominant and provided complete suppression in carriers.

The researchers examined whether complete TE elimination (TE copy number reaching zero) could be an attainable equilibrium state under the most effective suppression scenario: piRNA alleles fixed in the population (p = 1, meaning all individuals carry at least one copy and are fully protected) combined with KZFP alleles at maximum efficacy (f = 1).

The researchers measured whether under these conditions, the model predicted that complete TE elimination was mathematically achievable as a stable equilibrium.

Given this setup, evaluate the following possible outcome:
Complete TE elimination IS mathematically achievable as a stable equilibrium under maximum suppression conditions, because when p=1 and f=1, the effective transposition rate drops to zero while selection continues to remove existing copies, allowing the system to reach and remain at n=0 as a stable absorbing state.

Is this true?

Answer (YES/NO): NO